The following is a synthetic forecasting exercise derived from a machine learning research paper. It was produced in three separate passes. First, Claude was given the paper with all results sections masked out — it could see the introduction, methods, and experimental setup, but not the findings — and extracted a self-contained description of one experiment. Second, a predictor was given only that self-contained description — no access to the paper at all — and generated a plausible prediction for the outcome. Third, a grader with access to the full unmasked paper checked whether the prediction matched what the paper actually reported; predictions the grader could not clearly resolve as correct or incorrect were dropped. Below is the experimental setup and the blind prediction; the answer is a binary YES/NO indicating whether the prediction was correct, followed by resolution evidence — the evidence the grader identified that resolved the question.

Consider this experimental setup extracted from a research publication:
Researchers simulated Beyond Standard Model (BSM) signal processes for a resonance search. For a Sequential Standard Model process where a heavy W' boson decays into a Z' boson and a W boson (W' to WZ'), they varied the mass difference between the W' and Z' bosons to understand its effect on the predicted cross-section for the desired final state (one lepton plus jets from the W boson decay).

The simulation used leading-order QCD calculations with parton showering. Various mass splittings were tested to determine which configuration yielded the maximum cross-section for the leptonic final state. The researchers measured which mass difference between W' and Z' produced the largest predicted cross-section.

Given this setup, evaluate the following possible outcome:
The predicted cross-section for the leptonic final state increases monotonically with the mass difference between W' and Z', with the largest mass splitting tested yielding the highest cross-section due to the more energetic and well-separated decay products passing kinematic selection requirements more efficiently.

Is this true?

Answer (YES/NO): NO